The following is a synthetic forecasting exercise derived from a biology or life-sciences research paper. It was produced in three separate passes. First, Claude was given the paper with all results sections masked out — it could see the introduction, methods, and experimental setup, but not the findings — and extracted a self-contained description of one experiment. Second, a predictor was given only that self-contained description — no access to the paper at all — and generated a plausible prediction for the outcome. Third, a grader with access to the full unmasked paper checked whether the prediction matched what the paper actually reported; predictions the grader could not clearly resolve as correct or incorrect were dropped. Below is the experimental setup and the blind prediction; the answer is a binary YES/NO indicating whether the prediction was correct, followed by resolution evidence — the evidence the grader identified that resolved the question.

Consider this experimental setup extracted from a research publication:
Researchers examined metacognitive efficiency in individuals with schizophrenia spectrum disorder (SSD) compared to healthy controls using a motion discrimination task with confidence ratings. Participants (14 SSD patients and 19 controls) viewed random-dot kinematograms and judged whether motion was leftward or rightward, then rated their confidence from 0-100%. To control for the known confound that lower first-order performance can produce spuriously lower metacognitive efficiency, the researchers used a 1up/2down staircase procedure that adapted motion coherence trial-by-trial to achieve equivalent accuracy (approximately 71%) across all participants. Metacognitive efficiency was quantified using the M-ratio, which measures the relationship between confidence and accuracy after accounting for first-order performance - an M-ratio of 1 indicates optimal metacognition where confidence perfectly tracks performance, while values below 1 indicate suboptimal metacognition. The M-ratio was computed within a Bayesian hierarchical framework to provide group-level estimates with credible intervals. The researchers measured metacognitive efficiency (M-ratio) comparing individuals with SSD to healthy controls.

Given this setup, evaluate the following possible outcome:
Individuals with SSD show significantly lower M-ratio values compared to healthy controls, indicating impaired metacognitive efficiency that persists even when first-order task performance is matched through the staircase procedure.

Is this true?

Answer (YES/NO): NO